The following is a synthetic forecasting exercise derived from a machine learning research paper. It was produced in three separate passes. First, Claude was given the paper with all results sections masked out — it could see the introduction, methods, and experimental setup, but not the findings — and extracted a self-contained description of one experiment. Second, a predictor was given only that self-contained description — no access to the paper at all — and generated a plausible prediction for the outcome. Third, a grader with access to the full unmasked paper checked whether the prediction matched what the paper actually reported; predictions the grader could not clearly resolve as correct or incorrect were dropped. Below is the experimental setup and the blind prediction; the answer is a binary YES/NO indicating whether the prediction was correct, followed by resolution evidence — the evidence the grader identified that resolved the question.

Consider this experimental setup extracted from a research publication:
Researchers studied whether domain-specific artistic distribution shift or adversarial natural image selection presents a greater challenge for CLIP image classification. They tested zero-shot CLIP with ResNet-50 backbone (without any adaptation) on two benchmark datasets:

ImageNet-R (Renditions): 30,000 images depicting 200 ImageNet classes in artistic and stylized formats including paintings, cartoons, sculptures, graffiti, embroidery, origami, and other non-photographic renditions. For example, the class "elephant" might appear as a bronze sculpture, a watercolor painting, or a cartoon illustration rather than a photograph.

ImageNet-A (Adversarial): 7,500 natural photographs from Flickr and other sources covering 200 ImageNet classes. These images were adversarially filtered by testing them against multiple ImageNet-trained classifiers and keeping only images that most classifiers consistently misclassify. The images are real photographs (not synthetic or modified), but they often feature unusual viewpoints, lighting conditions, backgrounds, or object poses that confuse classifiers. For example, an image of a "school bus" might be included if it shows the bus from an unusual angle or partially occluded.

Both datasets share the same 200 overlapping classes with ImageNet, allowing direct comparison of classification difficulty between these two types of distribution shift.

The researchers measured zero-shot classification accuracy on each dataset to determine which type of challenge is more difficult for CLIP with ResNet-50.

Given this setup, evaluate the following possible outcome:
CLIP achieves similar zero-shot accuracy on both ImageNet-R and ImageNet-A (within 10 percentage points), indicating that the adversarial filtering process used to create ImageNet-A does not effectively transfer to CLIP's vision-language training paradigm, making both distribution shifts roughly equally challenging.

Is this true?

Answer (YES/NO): NO